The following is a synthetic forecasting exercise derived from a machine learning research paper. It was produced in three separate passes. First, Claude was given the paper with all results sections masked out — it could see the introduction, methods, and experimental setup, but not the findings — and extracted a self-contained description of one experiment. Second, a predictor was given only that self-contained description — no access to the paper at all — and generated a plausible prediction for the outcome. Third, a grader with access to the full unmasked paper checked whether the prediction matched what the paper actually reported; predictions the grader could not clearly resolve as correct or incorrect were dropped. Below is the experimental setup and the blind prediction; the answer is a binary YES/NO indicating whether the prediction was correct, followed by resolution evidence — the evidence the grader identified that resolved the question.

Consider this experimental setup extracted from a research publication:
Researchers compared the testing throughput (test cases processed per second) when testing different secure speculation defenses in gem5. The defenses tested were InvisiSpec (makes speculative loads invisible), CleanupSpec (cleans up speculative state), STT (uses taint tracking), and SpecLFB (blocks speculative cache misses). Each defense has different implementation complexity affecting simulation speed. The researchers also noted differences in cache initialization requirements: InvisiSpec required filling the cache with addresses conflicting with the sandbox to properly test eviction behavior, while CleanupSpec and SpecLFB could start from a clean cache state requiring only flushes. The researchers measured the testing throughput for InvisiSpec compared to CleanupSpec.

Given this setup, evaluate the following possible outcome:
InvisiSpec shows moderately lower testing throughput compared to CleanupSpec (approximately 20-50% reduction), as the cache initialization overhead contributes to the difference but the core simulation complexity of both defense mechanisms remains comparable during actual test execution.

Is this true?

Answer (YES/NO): NO